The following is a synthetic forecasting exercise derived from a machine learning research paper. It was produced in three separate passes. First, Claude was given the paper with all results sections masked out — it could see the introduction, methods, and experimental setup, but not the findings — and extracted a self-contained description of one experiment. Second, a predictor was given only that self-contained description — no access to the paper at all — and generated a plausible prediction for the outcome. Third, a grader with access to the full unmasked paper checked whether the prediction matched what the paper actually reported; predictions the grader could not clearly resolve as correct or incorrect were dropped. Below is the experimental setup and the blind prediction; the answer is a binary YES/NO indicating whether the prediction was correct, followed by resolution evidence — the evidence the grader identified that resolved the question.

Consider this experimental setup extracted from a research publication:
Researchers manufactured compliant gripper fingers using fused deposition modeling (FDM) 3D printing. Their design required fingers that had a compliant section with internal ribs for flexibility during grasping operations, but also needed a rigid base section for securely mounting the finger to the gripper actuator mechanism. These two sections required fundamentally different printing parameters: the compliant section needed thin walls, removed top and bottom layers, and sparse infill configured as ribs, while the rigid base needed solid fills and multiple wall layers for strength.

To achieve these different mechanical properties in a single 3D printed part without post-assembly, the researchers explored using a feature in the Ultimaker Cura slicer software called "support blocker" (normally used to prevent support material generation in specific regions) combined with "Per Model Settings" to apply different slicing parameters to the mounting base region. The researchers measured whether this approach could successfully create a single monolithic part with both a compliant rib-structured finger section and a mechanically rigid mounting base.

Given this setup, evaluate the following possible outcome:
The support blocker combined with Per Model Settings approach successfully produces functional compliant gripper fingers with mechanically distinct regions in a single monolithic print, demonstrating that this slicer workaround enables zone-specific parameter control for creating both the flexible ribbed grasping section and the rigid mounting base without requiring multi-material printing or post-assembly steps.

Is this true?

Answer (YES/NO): YES